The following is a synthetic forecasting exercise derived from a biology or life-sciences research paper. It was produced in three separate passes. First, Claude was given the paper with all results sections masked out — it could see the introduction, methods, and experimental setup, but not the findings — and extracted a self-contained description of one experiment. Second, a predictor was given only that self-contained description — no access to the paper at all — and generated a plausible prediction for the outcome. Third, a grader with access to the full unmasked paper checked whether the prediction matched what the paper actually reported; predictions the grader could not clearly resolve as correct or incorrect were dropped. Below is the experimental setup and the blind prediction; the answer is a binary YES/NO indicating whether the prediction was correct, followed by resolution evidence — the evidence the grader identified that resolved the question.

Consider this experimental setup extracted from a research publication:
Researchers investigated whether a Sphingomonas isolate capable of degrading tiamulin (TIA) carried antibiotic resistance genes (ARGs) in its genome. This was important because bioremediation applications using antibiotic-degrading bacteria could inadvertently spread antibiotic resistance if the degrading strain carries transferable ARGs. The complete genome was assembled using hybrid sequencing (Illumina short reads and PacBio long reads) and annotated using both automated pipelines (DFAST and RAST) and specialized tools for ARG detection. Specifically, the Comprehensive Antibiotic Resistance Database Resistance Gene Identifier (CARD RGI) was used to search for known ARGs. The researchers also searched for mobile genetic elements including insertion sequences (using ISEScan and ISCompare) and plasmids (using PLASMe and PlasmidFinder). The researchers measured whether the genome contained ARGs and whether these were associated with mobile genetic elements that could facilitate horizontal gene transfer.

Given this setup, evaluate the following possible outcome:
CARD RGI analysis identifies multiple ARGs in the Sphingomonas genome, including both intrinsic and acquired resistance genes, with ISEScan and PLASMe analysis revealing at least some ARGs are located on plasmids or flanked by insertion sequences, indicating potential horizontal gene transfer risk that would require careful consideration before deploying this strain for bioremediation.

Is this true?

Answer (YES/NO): NO